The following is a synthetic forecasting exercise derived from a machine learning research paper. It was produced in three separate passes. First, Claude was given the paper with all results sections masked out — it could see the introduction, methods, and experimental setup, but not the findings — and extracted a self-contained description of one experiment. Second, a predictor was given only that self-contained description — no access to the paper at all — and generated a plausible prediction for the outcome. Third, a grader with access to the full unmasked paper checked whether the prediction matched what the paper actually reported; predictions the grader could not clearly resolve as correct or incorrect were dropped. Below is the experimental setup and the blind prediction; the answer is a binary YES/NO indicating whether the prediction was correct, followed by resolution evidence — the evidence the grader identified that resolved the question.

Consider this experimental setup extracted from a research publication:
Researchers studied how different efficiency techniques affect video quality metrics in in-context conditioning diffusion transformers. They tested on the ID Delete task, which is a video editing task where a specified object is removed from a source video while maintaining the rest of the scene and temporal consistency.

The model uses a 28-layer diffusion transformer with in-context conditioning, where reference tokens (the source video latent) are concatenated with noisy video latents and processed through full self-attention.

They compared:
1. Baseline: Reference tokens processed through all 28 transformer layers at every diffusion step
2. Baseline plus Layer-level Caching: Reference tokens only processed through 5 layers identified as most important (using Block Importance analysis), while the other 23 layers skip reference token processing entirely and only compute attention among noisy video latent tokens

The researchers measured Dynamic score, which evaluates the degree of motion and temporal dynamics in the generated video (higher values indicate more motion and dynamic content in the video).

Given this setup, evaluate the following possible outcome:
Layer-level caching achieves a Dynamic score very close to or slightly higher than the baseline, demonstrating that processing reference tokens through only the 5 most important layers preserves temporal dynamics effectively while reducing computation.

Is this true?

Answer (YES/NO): NO